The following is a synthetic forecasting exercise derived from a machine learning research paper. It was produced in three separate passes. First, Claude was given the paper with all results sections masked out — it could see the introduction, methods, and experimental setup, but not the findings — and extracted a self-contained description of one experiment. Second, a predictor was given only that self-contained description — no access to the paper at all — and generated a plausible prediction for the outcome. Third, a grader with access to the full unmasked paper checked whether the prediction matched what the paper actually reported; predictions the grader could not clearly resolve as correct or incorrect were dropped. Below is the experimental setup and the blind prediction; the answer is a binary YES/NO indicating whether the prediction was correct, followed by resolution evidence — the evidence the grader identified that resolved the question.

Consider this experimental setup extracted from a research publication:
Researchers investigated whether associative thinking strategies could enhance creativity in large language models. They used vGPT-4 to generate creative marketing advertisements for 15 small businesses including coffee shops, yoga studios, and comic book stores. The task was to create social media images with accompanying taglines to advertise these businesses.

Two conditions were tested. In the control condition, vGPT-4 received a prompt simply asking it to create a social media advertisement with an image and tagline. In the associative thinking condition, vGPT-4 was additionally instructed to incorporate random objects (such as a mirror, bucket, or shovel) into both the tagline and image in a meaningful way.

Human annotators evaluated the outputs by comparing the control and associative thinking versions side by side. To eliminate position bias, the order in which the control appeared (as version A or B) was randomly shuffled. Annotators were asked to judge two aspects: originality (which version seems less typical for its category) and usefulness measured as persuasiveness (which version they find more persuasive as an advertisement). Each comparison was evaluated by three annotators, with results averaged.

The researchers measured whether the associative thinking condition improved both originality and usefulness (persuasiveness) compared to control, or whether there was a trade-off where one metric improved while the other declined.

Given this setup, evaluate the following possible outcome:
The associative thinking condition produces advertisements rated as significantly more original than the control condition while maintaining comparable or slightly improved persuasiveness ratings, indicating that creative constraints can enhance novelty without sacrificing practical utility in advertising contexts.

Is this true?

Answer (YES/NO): NO